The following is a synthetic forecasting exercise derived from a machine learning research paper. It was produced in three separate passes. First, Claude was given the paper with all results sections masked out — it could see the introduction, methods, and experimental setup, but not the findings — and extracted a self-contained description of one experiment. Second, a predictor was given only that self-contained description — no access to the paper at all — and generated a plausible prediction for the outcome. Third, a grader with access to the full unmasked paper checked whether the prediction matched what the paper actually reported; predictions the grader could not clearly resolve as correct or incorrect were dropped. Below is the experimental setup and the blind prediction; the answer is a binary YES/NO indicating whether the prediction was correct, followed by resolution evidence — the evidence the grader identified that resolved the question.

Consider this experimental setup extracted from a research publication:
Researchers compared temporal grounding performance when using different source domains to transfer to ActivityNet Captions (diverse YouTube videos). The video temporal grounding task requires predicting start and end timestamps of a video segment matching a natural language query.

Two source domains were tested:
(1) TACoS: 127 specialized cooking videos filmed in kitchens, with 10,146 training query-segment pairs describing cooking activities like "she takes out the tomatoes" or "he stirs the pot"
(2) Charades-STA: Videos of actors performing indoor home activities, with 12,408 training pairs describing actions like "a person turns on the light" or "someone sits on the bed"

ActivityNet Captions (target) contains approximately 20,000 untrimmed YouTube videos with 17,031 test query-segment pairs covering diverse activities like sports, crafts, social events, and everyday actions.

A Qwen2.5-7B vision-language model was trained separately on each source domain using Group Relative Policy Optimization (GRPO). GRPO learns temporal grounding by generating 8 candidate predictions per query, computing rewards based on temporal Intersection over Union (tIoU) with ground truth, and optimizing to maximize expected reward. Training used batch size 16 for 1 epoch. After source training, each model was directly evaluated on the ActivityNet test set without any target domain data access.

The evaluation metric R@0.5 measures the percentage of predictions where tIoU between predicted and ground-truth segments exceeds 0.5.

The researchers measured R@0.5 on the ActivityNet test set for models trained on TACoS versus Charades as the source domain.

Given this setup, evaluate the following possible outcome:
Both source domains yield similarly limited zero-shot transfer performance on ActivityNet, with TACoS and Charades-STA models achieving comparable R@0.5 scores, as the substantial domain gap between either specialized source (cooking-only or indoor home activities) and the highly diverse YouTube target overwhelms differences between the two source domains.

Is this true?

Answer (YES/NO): YES